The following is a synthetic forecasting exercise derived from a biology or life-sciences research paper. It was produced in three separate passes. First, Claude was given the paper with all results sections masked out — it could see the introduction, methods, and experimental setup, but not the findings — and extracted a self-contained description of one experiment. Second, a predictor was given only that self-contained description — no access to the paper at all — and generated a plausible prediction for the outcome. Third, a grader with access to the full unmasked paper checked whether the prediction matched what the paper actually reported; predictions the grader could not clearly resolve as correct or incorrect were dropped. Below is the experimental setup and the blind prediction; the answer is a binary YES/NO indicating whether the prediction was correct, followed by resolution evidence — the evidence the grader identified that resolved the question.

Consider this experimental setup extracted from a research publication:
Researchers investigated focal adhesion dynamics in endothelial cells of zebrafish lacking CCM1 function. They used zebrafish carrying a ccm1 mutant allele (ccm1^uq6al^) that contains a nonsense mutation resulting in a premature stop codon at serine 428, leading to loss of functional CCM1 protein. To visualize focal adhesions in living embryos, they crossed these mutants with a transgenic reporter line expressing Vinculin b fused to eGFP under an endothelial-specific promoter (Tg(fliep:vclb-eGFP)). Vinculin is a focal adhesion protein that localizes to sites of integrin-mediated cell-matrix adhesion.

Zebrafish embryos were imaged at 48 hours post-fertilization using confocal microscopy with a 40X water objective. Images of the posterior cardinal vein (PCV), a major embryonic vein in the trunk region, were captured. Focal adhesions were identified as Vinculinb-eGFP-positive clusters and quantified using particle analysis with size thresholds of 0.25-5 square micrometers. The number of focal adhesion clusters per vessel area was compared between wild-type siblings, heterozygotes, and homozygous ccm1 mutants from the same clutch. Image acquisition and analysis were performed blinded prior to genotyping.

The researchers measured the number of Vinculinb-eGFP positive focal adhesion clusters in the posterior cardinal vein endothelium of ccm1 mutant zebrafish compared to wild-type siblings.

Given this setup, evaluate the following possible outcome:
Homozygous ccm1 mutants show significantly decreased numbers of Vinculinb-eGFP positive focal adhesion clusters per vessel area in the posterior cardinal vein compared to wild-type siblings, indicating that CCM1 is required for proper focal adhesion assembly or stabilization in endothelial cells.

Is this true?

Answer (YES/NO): NO